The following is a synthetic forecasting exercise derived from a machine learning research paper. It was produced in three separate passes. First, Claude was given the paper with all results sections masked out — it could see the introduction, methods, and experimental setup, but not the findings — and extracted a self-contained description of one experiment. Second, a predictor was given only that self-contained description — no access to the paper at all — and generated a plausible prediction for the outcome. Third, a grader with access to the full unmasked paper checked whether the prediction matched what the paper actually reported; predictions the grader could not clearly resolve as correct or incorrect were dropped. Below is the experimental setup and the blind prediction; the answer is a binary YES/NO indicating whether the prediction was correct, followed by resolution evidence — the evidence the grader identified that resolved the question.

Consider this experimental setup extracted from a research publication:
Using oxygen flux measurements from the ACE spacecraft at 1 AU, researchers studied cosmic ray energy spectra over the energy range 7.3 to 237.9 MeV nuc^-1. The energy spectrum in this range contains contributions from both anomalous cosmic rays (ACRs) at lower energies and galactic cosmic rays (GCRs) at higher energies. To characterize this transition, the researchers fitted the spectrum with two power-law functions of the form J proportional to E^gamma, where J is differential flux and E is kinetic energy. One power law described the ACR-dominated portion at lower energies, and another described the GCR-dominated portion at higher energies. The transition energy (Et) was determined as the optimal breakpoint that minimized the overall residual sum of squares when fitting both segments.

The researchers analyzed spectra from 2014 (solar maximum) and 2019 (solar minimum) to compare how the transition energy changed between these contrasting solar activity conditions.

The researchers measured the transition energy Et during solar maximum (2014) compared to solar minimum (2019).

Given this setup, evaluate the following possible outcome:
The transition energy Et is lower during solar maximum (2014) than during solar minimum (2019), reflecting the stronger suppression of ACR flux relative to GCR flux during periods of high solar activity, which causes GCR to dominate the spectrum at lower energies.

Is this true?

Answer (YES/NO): YES